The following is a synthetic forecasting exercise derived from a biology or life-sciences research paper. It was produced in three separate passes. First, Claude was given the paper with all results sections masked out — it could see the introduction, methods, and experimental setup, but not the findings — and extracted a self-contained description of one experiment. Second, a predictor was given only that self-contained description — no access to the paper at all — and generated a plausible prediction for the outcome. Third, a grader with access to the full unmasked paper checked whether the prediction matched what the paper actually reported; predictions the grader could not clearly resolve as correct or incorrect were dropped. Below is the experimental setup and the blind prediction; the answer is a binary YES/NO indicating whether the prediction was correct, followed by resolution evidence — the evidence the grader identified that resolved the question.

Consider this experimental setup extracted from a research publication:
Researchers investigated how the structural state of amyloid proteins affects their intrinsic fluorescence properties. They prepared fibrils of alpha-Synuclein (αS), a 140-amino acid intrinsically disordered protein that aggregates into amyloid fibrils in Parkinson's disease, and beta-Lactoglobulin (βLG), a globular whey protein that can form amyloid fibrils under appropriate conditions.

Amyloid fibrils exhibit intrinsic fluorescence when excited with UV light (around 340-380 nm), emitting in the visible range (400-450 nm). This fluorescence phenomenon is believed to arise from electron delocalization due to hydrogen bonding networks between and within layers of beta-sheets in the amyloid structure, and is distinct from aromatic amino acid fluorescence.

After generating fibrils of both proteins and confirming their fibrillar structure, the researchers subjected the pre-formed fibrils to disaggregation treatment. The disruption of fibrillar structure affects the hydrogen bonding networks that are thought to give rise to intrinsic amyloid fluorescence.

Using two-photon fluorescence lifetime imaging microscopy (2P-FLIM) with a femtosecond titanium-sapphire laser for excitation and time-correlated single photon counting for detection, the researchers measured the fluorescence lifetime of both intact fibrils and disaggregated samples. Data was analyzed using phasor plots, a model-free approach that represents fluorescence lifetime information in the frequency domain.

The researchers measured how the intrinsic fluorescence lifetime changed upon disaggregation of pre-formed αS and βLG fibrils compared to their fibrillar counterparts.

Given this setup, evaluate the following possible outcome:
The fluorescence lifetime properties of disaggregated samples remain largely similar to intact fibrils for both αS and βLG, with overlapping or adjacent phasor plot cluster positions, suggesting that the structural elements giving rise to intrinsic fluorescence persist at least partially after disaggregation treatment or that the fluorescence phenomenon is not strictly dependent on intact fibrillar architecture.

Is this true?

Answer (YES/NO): NO